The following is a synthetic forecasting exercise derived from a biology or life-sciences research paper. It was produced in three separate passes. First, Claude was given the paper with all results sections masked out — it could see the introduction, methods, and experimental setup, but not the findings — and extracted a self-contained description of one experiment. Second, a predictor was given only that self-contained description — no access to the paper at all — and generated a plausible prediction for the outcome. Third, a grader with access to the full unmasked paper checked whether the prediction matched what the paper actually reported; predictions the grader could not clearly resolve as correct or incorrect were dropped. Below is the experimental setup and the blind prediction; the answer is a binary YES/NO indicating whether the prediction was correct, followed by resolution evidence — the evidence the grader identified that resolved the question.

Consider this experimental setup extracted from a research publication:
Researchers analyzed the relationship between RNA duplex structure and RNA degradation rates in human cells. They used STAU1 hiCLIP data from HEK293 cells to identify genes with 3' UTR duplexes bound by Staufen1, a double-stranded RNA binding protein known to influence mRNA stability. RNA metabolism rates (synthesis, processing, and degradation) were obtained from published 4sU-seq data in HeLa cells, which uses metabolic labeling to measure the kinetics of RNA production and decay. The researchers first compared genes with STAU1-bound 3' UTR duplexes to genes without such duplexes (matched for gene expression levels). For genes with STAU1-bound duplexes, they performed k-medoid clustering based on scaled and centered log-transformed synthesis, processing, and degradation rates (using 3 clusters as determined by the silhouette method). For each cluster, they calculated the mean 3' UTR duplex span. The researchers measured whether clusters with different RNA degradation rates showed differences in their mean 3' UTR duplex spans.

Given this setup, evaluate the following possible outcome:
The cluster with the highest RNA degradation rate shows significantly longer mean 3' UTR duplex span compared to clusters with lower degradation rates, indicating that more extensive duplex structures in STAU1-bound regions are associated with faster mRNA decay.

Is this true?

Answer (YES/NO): NO